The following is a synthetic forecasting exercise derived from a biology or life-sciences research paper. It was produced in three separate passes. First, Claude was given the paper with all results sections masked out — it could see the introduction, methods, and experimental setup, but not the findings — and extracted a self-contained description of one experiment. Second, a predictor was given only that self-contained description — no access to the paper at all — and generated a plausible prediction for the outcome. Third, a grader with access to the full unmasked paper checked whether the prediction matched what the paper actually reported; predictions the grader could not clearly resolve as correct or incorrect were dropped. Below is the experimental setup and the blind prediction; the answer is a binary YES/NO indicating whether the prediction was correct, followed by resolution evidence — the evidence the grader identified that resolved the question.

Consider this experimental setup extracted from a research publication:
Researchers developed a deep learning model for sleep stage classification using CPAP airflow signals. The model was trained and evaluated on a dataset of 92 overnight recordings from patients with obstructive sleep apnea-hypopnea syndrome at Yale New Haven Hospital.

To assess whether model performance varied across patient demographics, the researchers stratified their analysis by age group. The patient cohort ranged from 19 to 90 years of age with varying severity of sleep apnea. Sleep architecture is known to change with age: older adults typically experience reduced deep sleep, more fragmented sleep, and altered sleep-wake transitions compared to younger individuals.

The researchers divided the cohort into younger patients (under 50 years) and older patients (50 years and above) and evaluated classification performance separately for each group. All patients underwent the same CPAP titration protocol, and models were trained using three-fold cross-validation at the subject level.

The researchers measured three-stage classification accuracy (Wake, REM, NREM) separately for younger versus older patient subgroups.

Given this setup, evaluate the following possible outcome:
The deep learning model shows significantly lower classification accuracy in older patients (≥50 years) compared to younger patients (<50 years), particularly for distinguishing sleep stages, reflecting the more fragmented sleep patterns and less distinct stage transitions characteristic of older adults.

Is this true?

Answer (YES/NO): NO